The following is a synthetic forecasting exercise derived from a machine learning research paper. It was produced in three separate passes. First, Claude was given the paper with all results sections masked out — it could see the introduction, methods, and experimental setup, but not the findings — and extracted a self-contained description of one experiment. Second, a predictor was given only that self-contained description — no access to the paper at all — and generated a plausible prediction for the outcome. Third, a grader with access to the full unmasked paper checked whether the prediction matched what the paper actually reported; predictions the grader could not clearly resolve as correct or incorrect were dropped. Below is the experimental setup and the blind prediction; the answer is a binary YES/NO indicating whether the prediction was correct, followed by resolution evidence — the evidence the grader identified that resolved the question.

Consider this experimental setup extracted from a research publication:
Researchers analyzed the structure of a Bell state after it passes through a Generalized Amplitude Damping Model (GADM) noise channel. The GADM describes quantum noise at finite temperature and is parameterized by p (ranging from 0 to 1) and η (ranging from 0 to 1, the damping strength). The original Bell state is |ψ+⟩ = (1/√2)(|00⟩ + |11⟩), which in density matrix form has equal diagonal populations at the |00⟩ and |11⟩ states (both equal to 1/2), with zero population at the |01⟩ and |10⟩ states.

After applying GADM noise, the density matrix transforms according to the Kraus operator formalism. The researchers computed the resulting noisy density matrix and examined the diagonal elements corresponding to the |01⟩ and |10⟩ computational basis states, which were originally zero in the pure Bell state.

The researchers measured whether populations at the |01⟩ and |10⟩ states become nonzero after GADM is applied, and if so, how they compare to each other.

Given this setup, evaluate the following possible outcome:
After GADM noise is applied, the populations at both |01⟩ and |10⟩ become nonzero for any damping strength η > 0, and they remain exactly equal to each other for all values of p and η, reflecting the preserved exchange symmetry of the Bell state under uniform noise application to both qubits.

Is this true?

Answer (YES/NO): NO